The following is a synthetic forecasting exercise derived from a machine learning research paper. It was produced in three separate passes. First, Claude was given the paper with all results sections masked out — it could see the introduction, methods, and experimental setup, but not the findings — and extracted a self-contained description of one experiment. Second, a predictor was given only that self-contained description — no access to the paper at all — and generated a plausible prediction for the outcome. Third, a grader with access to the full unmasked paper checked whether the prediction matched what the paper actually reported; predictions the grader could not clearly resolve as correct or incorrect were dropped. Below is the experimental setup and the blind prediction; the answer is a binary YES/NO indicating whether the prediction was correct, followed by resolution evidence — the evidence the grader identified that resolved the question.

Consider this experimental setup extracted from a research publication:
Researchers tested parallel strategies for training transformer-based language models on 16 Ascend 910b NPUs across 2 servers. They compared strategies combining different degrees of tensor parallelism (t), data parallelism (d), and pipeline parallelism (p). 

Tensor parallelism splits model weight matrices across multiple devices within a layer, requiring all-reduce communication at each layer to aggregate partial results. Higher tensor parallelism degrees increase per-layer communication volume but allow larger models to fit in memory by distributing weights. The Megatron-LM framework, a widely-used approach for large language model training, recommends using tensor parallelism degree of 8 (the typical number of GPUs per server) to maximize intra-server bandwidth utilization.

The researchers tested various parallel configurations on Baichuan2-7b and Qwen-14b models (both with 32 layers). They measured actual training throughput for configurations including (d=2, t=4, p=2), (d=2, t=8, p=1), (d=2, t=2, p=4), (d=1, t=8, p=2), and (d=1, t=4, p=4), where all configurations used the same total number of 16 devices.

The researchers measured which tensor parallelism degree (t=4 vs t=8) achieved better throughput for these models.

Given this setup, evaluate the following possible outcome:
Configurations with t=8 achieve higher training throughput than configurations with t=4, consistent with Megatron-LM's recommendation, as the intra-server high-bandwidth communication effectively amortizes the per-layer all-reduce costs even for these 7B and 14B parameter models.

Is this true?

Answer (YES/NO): NO